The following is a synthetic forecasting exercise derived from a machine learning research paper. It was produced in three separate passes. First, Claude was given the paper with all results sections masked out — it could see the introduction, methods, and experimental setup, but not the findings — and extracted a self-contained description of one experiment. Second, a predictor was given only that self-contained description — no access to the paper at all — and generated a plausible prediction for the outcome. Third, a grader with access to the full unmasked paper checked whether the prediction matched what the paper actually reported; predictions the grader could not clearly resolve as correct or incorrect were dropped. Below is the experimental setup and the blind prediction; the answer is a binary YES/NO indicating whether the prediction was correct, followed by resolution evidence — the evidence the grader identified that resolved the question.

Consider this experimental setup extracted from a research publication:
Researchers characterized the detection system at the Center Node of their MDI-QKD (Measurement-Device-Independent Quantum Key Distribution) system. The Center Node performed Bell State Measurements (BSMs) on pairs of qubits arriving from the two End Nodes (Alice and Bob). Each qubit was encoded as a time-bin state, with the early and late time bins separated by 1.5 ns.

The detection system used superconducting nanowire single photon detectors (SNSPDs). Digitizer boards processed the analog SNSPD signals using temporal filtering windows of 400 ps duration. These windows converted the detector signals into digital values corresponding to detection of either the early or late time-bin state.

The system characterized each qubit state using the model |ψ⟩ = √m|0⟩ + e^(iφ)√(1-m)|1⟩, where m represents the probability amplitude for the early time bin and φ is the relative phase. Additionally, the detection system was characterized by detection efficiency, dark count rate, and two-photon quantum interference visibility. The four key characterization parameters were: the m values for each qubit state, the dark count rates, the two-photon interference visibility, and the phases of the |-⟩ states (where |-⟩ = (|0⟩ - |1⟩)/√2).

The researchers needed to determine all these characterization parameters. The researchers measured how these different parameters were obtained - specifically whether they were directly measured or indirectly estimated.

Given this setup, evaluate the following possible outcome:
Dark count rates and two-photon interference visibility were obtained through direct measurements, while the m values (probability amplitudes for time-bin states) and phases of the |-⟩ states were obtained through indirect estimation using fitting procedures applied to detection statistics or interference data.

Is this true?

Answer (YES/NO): NO